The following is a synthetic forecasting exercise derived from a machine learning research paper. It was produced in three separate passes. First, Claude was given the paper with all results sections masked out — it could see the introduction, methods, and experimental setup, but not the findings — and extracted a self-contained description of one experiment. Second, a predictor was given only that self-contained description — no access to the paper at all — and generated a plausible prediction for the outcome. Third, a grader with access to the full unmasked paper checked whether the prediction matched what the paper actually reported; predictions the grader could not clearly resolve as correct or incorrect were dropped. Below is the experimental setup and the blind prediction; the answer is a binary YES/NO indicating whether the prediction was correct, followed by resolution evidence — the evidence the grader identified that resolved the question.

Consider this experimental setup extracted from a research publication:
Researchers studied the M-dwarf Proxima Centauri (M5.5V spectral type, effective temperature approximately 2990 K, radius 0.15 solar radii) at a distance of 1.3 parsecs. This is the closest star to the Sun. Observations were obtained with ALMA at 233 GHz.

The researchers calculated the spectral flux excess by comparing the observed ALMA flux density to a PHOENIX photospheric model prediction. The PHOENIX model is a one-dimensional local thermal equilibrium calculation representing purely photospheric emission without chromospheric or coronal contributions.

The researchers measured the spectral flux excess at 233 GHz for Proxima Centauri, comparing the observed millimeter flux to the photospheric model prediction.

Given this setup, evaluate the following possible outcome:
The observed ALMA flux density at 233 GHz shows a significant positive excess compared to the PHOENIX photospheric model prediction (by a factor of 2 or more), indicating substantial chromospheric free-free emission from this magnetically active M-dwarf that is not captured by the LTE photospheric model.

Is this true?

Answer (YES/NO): NO